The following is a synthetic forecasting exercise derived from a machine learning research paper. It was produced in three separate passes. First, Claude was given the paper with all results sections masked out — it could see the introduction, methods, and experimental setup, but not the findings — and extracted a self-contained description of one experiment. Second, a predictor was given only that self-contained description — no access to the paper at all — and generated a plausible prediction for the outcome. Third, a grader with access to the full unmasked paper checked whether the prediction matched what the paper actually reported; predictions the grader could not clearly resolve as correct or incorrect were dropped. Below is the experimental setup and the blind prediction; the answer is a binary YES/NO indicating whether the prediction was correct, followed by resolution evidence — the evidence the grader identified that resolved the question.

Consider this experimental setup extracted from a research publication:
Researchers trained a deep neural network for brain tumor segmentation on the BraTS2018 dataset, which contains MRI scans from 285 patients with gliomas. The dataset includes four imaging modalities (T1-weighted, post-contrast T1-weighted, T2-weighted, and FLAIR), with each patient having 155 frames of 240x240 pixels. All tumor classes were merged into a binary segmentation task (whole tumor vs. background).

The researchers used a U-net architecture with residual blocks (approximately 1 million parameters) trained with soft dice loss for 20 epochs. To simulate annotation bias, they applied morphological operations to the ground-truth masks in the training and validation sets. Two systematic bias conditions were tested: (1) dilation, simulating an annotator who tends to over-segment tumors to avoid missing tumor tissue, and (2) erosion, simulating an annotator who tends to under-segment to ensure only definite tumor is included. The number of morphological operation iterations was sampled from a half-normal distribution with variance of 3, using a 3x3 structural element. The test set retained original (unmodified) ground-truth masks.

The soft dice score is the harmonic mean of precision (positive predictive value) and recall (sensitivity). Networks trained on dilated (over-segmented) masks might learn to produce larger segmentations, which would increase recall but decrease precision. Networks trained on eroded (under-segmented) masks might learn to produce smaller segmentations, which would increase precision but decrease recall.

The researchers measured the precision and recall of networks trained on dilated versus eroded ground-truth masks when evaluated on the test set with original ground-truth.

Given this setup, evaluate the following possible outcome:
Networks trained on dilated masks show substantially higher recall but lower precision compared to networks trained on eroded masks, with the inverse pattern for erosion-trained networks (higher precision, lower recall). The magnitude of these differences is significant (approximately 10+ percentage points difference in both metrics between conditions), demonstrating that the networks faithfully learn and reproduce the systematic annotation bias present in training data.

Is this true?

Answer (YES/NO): YES